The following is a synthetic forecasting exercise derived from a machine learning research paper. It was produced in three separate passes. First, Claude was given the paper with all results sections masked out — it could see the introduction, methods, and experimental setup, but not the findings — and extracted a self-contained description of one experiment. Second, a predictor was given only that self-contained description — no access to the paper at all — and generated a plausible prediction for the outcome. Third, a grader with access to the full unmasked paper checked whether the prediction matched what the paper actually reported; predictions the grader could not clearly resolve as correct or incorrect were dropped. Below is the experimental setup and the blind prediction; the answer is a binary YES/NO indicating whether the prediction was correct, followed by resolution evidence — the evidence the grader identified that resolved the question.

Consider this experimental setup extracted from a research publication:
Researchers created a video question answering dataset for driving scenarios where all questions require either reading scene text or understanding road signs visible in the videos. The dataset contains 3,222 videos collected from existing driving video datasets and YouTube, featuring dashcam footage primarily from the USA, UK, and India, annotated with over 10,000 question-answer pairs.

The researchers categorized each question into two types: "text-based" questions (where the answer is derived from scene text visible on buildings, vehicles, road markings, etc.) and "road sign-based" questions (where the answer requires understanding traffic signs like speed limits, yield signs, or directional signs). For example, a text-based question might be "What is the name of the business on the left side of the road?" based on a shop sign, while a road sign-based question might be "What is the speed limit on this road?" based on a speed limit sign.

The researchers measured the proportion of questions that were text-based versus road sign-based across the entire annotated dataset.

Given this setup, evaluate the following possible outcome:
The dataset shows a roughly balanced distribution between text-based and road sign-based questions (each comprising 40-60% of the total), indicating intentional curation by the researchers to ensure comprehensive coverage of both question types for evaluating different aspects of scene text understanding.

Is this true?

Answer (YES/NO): NO